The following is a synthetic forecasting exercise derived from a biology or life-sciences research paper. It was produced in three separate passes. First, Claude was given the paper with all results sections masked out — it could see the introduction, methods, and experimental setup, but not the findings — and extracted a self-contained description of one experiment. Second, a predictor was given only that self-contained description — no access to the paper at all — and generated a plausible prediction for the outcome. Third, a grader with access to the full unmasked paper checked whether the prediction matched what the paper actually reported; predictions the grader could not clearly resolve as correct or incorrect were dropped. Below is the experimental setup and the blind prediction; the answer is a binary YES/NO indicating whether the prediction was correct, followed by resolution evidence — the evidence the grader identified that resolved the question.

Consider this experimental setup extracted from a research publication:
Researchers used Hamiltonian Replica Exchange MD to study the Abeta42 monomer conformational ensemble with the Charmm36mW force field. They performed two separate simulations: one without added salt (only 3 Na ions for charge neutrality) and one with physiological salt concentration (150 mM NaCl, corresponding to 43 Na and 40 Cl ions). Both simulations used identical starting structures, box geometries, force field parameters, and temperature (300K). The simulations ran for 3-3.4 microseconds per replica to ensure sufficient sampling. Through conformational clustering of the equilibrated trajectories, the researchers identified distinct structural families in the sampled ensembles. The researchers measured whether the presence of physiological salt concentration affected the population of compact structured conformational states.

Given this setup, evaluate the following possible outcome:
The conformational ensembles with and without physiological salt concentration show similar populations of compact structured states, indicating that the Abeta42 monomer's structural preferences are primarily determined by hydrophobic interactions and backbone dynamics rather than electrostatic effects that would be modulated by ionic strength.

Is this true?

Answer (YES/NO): NO